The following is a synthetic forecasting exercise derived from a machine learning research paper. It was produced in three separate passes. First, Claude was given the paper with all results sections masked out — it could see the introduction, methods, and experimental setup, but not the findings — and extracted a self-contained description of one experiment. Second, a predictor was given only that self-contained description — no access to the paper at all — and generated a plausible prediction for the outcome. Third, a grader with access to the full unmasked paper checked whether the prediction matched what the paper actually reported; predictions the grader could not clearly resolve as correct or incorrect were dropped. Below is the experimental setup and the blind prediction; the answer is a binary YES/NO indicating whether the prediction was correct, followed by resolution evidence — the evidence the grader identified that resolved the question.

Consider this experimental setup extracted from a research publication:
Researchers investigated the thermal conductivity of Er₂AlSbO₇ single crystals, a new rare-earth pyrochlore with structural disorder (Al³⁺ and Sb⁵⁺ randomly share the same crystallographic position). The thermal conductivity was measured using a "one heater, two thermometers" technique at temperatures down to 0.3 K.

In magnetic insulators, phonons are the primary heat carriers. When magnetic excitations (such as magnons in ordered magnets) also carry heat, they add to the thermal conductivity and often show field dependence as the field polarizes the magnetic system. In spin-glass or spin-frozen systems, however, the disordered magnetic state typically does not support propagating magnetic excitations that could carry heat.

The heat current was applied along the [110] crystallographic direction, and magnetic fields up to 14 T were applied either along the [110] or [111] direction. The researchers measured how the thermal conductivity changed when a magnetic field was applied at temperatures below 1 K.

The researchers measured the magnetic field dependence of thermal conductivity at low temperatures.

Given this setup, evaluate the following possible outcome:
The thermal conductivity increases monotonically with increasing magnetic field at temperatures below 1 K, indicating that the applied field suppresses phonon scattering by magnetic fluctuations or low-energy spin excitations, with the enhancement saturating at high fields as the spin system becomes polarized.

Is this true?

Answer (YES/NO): NO